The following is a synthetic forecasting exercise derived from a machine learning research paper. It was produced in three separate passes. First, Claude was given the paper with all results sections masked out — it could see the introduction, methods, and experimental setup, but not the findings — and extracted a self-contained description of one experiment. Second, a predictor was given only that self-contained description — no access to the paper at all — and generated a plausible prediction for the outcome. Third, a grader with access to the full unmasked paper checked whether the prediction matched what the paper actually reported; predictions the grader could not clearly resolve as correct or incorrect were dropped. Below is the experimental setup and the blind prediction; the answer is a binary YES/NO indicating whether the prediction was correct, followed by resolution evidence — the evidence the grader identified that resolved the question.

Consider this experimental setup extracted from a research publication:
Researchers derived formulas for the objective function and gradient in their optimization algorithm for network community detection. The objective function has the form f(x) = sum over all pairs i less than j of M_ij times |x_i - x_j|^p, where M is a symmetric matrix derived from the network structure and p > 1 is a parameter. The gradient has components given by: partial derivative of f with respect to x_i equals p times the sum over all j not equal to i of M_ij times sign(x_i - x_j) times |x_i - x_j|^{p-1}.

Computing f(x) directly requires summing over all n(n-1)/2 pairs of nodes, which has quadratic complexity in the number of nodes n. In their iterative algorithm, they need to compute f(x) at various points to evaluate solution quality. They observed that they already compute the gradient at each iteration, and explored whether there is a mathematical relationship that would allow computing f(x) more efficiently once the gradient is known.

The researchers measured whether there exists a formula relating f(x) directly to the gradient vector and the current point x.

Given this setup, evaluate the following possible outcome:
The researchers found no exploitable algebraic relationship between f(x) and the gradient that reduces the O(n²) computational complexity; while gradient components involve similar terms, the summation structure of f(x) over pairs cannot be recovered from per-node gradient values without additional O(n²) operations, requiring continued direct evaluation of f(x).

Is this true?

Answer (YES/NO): NO